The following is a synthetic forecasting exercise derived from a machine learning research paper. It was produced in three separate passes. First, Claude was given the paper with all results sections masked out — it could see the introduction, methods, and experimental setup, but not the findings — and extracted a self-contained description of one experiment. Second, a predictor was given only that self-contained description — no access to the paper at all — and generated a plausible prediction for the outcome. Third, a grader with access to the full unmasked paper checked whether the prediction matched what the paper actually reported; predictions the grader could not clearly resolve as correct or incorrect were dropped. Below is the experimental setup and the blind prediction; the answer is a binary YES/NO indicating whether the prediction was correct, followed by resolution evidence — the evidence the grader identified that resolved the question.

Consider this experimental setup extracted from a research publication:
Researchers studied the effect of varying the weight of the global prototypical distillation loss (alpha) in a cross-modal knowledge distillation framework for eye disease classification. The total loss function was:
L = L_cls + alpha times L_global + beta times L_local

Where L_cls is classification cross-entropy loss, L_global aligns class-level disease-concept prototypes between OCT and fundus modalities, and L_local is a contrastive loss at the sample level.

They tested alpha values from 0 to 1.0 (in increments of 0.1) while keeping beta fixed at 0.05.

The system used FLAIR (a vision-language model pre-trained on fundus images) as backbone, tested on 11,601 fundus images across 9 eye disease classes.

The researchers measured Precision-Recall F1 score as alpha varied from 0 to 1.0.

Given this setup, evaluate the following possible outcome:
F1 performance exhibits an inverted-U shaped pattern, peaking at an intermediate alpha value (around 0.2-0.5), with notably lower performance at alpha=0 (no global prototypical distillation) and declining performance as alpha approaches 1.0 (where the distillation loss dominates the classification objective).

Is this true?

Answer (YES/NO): NO